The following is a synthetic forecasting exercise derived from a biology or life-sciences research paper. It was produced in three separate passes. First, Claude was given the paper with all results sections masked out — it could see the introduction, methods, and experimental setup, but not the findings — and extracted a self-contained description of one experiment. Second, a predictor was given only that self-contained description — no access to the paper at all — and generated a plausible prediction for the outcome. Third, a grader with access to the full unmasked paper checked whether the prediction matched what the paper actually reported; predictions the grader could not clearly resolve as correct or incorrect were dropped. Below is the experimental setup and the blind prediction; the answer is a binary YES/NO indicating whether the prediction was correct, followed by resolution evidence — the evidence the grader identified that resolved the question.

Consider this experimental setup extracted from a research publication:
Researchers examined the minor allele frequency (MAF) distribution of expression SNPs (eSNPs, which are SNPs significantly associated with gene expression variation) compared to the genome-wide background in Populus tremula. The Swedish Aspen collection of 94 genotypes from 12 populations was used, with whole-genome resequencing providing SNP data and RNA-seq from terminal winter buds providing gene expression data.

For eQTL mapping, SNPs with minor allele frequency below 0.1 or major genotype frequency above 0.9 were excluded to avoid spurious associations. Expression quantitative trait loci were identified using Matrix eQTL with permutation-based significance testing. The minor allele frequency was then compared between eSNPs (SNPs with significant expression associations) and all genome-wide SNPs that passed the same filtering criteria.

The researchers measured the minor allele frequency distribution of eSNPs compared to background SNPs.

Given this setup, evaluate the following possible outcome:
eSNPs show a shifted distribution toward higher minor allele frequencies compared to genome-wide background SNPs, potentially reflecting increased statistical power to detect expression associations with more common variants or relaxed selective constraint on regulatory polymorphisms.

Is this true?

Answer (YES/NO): YES